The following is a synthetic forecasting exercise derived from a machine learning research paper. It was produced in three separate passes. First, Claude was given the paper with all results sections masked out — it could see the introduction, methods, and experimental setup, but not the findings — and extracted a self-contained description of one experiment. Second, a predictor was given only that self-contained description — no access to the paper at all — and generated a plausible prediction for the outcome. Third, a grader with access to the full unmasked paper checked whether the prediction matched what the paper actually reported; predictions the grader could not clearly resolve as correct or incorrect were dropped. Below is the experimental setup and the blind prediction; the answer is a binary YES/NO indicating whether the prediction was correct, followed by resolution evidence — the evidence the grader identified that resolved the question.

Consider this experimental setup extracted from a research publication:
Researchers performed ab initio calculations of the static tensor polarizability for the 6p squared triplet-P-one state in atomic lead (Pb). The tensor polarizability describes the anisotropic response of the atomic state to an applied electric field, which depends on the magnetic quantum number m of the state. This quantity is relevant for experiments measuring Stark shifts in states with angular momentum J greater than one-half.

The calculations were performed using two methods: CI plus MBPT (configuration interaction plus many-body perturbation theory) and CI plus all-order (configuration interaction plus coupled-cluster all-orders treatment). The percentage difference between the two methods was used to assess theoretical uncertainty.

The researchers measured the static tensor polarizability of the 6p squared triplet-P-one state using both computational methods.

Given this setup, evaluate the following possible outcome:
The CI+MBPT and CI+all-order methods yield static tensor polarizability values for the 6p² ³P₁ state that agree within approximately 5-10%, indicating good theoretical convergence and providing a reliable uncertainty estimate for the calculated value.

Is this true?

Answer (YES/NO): NO